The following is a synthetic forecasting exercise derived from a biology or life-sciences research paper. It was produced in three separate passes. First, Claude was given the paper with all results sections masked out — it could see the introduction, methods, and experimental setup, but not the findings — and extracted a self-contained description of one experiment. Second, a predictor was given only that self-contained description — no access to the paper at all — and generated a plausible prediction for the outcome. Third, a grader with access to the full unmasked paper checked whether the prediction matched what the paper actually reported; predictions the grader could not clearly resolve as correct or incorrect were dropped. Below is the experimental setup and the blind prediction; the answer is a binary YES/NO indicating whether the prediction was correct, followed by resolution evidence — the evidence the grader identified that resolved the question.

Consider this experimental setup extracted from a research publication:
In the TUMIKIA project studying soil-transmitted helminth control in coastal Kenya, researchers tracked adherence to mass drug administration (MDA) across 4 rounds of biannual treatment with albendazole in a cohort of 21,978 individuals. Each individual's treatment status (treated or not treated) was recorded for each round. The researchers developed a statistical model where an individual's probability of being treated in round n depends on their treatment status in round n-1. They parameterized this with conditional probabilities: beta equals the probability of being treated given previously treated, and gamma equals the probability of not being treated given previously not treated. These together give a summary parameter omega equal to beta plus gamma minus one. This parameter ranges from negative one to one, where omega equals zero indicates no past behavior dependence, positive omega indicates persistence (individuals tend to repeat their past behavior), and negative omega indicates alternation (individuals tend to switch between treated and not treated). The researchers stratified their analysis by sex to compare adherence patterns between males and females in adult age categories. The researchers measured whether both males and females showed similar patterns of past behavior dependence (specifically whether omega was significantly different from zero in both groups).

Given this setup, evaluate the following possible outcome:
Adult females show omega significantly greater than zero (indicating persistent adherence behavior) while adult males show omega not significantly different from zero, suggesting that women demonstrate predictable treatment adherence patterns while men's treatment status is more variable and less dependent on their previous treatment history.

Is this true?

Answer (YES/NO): NO